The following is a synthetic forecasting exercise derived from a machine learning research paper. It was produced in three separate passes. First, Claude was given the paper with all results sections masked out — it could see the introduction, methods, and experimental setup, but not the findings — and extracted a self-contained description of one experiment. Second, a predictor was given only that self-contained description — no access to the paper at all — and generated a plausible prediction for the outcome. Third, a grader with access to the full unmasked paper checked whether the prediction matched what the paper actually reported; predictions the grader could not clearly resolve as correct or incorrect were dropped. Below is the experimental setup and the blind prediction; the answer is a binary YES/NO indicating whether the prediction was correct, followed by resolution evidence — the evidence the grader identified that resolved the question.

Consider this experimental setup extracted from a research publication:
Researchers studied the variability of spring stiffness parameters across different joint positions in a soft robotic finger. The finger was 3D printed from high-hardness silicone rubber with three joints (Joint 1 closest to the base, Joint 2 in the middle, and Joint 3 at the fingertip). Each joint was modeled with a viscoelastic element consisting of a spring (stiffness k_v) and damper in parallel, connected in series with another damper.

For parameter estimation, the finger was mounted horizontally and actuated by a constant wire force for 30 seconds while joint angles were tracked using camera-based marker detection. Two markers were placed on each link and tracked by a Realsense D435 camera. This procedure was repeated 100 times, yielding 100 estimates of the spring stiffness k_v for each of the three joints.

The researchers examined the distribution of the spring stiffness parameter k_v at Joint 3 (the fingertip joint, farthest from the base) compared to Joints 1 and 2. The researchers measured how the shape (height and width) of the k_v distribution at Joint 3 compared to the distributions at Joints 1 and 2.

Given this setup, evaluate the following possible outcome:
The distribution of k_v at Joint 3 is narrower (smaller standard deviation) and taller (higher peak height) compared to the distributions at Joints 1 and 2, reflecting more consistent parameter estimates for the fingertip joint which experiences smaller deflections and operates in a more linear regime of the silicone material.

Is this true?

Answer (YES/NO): NO